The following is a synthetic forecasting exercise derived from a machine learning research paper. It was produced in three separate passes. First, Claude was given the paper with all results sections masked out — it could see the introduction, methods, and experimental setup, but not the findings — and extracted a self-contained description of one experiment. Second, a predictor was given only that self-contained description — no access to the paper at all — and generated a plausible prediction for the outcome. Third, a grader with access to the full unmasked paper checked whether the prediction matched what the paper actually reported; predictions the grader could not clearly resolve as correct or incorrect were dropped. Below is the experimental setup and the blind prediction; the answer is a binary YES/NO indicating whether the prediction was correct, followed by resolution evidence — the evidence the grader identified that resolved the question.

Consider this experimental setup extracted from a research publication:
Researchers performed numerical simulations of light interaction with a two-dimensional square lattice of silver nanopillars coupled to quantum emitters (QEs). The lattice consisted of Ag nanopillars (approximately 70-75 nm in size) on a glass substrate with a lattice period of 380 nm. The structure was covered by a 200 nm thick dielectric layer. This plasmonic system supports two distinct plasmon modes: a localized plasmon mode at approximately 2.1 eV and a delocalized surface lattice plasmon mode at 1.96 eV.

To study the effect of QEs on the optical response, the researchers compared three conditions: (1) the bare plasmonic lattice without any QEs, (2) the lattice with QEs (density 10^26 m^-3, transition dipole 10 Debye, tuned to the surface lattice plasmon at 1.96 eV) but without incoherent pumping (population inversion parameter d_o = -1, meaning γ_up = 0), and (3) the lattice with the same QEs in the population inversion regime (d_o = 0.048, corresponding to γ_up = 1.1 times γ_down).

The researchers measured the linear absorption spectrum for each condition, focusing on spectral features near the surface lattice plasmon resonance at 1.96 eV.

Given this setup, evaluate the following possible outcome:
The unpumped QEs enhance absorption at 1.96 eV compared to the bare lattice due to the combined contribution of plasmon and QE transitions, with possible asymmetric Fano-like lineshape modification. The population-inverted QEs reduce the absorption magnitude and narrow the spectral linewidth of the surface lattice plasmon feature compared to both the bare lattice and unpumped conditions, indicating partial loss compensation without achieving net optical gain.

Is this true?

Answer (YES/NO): NO